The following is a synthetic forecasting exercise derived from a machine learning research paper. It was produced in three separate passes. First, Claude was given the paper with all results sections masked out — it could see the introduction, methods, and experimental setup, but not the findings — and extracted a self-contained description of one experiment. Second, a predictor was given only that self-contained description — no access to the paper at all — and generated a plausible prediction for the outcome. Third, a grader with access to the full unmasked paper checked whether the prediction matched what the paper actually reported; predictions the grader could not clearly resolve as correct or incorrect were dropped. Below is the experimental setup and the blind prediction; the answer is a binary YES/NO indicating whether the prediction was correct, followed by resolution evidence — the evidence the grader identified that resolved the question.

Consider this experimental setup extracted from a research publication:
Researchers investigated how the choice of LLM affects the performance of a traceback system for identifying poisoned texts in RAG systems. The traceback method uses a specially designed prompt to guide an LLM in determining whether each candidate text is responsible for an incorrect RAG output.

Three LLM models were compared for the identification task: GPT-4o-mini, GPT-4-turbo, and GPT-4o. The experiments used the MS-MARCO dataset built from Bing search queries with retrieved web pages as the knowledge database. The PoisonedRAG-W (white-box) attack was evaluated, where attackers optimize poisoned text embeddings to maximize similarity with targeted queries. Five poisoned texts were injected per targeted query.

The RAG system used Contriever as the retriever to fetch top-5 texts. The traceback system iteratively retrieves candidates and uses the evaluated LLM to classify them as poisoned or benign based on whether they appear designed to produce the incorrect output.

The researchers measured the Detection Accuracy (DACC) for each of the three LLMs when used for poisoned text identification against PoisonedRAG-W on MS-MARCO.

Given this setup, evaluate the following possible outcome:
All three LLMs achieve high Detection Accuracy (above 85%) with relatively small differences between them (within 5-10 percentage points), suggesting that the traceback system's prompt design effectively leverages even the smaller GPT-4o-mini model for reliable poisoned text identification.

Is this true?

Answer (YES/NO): YES